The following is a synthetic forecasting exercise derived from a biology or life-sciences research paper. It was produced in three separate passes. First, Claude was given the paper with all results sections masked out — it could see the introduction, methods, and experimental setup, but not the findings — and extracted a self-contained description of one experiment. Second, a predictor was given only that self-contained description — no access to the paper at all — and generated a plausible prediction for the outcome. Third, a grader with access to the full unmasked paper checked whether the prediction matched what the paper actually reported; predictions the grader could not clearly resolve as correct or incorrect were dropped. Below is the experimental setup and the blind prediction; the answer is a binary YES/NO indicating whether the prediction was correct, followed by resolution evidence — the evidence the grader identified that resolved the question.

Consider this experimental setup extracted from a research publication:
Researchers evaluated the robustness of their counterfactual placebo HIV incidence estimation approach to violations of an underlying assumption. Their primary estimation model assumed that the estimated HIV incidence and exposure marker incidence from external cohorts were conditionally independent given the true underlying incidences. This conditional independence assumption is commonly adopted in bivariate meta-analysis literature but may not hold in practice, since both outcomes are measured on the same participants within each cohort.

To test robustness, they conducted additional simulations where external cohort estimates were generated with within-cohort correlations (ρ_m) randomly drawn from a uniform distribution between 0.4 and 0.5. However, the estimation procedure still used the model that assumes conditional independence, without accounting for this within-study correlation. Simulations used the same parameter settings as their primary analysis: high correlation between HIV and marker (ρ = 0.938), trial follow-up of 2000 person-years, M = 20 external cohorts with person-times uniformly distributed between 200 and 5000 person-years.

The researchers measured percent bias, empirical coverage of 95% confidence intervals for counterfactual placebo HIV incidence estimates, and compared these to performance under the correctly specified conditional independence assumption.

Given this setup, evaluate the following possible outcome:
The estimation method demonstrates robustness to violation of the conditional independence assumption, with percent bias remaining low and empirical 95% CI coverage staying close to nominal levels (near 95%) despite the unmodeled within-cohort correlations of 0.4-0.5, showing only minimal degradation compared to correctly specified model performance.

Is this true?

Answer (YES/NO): YES